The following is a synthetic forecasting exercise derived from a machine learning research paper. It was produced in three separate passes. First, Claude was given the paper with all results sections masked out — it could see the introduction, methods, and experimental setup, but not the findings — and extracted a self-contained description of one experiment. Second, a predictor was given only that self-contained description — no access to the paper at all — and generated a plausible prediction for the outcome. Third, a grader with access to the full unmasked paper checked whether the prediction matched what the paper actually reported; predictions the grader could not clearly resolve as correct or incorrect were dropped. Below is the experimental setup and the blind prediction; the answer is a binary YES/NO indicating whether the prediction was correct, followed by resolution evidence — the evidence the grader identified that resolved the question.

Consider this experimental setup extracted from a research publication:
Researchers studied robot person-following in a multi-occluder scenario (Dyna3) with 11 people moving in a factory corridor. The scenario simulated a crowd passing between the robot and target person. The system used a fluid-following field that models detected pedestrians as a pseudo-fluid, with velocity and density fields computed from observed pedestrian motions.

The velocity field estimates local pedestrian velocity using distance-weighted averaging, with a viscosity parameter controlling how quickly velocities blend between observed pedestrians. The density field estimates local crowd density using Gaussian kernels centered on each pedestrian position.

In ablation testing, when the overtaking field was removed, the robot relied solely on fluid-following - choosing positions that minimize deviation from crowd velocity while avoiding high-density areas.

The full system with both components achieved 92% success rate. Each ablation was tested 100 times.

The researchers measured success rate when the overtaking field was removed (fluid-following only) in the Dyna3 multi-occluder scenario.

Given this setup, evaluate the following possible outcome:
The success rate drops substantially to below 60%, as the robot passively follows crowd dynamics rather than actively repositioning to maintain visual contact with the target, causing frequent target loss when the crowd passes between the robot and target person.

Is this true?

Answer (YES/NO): NO